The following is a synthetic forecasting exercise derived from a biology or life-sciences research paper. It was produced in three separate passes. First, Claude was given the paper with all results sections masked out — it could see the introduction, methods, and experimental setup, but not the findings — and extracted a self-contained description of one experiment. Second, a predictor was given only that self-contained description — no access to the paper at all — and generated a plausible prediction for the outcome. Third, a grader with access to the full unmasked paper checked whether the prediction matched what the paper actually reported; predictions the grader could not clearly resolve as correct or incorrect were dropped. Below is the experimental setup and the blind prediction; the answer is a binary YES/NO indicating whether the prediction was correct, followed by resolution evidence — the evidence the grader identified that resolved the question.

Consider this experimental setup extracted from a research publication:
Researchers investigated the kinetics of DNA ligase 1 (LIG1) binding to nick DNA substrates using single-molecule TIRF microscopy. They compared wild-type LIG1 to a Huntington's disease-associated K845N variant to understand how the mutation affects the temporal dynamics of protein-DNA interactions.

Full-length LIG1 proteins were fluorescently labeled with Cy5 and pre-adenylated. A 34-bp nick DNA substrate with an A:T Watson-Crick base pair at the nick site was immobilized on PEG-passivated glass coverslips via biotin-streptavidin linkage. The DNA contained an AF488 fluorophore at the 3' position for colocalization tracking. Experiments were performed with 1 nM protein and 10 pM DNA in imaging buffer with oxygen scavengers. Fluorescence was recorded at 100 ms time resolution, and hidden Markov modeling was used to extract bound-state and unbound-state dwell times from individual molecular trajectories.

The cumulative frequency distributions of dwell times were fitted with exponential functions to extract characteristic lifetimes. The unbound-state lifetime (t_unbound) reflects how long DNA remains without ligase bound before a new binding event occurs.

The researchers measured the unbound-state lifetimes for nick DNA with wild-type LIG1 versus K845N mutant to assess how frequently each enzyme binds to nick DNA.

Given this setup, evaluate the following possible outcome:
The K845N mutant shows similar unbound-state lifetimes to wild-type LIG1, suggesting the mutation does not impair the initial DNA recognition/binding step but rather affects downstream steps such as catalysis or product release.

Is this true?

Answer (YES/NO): NO